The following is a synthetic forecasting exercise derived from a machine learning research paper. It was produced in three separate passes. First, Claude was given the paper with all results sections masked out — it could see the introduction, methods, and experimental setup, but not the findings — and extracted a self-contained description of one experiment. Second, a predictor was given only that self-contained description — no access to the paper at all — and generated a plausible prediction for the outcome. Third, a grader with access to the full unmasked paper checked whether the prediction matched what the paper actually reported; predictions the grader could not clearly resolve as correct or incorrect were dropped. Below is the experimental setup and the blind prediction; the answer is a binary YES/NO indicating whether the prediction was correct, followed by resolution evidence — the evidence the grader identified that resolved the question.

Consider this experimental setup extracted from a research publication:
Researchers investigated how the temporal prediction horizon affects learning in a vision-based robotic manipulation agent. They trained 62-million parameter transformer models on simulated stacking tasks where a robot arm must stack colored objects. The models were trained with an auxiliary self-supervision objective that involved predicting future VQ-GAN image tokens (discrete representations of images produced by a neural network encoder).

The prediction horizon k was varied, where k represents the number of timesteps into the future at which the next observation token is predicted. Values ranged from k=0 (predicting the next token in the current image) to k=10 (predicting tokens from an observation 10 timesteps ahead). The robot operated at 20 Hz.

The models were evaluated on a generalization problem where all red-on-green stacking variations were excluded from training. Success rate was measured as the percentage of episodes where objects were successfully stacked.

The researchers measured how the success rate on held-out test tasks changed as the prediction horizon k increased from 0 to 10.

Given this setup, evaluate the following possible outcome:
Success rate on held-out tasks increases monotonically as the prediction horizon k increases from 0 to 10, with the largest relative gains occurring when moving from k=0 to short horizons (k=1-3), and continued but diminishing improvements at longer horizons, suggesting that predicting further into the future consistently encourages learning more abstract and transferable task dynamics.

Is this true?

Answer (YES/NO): NO